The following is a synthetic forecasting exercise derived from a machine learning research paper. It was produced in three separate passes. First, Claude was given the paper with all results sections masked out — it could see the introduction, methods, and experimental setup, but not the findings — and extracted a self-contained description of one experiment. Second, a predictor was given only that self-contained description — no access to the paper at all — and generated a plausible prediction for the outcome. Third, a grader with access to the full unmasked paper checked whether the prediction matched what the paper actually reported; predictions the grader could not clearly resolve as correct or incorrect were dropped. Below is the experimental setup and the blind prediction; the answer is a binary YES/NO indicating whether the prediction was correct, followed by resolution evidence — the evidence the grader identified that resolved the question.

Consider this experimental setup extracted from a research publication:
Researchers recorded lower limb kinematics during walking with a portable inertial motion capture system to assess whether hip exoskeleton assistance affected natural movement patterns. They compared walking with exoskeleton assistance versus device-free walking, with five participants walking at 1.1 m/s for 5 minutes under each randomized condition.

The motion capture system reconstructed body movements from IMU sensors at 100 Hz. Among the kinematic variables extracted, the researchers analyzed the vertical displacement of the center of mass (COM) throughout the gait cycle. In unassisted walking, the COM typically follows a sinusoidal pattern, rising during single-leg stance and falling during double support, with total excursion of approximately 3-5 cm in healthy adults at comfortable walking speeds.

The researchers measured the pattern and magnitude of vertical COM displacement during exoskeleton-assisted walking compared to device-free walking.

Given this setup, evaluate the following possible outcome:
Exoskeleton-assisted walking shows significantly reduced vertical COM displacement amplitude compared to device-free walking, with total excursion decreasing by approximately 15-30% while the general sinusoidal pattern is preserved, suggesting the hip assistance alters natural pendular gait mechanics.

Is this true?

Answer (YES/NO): NO